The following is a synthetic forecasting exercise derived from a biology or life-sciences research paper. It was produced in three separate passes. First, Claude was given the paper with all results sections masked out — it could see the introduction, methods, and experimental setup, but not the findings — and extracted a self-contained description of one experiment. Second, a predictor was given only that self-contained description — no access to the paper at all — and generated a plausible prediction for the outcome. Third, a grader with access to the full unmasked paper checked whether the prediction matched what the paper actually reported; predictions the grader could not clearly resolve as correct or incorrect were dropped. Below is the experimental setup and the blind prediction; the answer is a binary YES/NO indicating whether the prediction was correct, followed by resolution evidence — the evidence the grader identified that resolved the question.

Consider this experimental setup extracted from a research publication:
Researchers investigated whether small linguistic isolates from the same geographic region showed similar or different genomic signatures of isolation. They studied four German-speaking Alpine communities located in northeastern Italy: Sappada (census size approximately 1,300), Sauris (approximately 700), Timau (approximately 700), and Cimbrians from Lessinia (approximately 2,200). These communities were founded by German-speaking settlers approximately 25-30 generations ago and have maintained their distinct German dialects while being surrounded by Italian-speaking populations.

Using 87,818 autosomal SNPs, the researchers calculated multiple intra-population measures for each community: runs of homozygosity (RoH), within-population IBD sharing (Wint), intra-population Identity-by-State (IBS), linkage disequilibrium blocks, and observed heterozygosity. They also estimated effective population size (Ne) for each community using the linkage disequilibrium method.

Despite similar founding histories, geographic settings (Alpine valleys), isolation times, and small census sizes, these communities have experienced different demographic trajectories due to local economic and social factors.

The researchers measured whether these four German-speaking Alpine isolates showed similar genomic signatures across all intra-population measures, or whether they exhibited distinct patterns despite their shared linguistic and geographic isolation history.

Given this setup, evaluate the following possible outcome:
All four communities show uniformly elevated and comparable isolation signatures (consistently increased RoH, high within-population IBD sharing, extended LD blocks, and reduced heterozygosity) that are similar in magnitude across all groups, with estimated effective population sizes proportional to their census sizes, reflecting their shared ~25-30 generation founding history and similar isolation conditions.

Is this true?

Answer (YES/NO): NO